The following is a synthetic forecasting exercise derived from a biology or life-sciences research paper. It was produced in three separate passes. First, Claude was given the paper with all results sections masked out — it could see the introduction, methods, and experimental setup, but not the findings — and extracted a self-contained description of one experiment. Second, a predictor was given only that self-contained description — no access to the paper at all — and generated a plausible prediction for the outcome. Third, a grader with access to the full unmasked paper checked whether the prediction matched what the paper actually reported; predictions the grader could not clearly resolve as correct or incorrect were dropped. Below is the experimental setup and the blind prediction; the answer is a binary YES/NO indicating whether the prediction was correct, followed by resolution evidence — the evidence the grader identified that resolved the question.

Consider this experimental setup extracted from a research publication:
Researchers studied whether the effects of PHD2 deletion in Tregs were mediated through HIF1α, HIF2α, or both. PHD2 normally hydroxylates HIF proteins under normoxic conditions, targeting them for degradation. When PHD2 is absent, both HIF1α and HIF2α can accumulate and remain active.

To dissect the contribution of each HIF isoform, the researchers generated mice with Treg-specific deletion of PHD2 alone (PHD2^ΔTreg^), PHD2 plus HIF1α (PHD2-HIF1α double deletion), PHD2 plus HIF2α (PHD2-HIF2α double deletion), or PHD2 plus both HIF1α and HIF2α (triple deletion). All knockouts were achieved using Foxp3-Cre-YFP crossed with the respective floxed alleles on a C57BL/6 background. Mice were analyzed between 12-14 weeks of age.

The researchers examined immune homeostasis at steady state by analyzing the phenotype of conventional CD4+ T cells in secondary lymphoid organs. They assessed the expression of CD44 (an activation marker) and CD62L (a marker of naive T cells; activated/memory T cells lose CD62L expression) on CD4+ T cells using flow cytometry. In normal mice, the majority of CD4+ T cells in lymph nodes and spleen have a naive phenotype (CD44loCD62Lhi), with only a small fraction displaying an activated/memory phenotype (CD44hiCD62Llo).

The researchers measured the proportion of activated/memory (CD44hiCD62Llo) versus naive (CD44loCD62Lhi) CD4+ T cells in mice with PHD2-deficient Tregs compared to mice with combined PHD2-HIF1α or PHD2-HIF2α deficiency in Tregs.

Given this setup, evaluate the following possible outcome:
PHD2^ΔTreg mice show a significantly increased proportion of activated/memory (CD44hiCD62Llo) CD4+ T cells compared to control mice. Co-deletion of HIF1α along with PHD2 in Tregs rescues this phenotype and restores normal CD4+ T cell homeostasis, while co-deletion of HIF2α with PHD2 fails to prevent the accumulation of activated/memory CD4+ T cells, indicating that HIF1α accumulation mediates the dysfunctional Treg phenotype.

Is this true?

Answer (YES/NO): NO